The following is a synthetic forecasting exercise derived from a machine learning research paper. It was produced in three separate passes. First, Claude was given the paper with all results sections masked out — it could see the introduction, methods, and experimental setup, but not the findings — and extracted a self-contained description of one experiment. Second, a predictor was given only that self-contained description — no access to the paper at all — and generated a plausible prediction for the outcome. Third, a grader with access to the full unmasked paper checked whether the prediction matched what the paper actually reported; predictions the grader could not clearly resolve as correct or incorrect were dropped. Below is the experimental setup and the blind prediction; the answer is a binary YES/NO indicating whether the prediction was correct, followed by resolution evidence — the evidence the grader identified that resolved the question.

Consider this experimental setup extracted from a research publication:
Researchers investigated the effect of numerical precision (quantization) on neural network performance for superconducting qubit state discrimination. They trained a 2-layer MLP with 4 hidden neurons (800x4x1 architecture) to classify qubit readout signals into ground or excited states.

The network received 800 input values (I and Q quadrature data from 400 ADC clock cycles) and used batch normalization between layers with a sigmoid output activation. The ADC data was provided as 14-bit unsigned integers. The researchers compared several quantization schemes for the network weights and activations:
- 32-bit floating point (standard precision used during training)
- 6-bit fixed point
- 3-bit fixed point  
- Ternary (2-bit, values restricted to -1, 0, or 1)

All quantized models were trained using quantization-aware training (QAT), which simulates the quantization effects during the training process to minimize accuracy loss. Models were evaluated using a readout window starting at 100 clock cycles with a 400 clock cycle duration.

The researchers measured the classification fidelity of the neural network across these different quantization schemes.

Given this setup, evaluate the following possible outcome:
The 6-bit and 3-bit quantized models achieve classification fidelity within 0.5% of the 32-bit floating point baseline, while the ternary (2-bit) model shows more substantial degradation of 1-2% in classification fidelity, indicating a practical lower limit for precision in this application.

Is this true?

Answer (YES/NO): NO